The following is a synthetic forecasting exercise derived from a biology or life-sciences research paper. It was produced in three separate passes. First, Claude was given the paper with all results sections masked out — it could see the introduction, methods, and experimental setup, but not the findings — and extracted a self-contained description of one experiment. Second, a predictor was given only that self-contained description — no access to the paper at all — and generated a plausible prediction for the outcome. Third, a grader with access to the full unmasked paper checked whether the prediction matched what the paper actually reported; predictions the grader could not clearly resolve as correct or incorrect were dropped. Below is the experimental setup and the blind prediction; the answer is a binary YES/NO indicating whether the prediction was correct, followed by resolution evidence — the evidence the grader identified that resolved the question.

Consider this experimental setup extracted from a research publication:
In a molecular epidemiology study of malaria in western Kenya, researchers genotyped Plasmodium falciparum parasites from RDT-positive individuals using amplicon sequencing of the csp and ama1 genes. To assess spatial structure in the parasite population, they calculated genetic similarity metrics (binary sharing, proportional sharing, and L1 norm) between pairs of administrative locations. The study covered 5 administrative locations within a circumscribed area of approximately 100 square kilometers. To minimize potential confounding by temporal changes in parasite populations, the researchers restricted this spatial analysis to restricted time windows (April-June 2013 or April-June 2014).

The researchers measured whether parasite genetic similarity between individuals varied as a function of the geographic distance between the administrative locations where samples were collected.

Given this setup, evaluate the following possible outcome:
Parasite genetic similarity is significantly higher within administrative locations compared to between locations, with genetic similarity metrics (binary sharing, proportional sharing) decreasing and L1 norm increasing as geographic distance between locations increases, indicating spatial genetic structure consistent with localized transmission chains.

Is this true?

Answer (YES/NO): NO